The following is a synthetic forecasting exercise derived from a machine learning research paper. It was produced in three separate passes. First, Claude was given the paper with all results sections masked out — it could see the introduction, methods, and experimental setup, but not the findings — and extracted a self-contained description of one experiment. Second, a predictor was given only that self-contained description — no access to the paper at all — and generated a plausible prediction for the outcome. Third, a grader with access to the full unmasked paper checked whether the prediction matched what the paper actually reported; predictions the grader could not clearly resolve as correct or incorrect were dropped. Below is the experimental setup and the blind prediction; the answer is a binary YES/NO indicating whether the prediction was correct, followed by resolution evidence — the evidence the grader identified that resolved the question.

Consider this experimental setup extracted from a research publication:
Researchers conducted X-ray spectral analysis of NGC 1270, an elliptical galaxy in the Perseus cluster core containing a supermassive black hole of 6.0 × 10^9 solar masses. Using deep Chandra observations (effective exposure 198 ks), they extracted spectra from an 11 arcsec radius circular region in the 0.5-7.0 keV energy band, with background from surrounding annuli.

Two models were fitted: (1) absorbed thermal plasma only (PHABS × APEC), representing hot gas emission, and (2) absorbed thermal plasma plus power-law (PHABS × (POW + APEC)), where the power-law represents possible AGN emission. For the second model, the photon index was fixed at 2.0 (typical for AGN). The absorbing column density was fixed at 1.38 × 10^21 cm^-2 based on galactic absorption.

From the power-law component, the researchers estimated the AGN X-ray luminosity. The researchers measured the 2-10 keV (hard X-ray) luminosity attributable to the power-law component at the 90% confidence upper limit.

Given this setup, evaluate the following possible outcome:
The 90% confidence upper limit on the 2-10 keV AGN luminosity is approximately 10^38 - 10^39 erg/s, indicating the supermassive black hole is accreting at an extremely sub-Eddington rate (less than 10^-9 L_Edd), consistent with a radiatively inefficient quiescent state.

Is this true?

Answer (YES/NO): NO